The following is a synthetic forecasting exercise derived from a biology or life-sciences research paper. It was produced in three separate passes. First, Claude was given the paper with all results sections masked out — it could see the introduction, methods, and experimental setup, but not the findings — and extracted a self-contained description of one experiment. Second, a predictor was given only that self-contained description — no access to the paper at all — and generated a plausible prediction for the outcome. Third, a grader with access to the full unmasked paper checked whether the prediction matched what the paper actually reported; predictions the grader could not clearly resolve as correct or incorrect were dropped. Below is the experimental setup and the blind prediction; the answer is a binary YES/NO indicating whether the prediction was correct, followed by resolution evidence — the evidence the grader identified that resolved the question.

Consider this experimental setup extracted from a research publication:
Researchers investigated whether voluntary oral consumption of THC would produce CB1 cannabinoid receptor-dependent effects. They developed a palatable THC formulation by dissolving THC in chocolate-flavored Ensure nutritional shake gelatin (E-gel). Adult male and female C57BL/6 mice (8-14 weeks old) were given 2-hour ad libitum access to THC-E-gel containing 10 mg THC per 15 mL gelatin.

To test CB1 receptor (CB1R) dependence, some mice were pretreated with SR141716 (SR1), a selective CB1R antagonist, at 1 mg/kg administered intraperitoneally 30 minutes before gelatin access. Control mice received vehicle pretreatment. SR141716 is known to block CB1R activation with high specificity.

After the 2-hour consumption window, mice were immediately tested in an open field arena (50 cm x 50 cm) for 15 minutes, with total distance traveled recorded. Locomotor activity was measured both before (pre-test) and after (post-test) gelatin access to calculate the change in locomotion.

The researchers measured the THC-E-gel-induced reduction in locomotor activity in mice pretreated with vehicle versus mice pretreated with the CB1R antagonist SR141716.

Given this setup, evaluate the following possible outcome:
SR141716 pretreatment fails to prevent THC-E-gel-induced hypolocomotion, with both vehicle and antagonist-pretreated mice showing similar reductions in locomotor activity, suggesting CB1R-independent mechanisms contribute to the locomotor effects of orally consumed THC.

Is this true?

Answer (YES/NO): NO